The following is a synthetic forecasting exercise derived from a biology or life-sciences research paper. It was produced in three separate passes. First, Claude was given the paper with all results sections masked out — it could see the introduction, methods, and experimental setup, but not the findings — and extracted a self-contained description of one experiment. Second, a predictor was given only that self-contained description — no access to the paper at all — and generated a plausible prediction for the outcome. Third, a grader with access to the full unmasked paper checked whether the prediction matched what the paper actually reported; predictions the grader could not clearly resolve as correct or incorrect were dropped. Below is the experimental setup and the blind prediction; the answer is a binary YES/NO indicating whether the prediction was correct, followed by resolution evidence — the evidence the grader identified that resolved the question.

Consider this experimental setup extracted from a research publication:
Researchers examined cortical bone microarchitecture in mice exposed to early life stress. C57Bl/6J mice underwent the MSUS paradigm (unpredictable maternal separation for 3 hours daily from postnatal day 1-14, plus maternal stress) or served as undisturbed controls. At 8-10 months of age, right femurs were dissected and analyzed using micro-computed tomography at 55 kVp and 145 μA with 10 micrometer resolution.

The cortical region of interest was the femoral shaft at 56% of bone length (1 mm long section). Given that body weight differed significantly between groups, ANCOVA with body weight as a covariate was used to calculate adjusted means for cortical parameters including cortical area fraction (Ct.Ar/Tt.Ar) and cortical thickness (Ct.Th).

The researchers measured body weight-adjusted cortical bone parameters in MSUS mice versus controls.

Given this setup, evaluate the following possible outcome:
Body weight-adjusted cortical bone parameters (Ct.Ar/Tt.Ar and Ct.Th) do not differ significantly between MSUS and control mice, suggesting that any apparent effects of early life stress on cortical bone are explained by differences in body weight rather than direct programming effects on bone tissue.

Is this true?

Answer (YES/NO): YES